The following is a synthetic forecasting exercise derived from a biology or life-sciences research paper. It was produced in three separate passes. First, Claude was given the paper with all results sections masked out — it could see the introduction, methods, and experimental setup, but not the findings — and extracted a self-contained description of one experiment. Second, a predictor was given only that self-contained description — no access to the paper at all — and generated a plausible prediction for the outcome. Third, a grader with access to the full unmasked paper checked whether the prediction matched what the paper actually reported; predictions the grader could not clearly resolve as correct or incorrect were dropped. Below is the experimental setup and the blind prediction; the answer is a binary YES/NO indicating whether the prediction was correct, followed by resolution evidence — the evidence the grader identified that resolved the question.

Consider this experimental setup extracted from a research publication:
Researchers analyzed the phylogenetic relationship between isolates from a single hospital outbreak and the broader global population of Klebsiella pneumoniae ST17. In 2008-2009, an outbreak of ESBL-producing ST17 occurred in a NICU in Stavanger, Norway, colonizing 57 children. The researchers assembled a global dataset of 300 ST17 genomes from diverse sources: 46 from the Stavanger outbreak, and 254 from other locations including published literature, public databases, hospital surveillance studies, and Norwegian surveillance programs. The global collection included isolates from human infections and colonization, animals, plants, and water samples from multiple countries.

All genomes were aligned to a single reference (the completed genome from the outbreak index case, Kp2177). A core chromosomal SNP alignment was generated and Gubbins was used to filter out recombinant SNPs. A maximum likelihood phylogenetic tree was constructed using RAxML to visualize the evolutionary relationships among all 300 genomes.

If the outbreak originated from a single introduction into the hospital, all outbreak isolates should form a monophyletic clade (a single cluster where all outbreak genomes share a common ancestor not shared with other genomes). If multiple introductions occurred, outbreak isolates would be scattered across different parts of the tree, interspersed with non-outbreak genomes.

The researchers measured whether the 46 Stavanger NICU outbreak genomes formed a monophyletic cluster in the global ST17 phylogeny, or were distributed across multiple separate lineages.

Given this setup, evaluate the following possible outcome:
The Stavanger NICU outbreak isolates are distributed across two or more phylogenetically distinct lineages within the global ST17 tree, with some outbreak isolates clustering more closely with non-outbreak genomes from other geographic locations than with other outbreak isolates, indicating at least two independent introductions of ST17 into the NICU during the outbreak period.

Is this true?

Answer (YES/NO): NO